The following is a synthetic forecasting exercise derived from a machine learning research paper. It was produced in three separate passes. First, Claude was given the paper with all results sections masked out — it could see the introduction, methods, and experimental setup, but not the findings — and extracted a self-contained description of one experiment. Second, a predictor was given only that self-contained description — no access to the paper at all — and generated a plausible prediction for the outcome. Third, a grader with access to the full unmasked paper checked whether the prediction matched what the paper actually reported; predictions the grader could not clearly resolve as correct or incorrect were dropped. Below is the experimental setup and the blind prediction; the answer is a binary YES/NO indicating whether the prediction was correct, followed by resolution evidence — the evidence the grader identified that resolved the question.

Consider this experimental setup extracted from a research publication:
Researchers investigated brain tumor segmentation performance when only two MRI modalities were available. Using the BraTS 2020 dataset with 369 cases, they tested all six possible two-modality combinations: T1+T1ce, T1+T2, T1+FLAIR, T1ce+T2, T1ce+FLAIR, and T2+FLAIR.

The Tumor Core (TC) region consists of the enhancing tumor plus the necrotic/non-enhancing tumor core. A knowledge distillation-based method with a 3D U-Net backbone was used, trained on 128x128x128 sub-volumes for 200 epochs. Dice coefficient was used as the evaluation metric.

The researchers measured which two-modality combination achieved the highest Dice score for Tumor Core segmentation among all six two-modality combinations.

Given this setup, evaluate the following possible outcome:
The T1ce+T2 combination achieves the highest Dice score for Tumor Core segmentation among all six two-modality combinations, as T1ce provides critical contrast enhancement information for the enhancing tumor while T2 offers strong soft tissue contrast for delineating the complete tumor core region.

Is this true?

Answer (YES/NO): YES